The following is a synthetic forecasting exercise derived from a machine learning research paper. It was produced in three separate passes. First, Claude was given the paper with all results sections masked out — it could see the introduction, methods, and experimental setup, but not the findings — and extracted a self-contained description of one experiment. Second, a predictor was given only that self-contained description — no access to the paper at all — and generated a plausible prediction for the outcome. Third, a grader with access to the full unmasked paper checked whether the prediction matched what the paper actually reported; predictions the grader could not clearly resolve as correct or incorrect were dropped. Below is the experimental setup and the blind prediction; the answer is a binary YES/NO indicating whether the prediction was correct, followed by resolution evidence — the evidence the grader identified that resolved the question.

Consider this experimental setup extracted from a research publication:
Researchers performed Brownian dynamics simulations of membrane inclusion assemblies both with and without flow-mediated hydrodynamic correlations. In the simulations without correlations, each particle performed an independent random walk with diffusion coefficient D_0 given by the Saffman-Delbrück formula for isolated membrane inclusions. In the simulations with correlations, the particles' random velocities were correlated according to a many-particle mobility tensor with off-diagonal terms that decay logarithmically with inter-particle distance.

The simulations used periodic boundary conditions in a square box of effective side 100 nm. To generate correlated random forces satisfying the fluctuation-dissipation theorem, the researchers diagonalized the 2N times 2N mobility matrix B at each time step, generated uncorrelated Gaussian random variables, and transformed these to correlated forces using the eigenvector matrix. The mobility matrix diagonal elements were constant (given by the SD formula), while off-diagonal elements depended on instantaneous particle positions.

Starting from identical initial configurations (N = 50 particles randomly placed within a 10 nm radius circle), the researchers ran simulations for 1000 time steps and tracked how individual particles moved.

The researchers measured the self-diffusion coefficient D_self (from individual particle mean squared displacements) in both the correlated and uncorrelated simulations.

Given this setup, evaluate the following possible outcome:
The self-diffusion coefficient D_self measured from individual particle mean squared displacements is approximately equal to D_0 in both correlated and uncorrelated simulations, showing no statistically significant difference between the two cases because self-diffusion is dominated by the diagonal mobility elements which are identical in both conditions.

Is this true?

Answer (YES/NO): YES